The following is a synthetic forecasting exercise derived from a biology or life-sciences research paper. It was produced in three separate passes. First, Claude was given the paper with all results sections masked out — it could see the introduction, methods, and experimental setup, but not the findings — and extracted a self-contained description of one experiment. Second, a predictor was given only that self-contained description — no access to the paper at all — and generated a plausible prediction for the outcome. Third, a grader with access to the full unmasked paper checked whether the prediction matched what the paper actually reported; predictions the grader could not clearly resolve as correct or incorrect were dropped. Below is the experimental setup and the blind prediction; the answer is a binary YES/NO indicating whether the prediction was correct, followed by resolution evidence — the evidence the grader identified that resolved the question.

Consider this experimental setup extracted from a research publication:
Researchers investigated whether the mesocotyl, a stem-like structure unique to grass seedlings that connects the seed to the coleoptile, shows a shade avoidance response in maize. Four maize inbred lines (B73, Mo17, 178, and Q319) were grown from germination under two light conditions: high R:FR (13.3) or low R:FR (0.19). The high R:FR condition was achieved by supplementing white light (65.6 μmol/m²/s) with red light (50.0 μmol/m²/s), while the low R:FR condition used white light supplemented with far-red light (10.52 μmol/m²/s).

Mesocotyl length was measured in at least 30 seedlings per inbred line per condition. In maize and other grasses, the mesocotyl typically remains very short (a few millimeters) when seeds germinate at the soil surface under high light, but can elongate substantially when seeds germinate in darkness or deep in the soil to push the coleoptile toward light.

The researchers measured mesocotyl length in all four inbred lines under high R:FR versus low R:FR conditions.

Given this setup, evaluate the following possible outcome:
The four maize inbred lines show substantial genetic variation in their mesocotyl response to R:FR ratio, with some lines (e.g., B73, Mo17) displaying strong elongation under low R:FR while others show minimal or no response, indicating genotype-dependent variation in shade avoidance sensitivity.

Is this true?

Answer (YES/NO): YES